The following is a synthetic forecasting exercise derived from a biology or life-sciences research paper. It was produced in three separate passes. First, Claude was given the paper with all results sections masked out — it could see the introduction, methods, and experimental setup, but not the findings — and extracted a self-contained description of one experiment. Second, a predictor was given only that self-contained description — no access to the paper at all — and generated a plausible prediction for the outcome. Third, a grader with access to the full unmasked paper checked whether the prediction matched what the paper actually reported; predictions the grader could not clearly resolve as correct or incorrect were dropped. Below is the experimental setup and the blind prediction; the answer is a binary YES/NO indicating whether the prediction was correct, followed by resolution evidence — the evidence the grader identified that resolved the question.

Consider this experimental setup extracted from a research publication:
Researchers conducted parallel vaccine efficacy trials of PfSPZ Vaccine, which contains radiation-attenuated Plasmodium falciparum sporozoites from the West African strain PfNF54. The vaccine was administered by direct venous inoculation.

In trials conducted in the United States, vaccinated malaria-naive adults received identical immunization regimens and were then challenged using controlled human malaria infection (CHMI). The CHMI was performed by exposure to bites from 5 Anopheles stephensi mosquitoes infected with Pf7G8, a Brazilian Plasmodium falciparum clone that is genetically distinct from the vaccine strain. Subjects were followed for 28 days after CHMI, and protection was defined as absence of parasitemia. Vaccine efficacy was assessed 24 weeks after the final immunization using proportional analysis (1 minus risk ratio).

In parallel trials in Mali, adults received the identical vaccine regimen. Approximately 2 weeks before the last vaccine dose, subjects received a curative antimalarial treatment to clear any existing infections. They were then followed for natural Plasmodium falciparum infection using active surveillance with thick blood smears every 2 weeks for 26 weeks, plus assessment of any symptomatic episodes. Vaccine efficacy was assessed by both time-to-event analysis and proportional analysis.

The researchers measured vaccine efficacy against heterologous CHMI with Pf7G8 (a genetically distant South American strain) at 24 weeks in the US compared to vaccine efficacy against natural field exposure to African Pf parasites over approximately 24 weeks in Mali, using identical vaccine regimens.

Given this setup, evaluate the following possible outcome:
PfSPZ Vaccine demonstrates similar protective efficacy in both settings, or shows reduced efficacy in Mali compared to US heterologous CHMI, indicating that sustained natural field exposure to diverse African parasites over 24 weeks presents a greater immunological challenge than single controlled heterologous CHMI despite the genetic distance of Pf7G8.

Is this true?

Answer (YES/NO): NO